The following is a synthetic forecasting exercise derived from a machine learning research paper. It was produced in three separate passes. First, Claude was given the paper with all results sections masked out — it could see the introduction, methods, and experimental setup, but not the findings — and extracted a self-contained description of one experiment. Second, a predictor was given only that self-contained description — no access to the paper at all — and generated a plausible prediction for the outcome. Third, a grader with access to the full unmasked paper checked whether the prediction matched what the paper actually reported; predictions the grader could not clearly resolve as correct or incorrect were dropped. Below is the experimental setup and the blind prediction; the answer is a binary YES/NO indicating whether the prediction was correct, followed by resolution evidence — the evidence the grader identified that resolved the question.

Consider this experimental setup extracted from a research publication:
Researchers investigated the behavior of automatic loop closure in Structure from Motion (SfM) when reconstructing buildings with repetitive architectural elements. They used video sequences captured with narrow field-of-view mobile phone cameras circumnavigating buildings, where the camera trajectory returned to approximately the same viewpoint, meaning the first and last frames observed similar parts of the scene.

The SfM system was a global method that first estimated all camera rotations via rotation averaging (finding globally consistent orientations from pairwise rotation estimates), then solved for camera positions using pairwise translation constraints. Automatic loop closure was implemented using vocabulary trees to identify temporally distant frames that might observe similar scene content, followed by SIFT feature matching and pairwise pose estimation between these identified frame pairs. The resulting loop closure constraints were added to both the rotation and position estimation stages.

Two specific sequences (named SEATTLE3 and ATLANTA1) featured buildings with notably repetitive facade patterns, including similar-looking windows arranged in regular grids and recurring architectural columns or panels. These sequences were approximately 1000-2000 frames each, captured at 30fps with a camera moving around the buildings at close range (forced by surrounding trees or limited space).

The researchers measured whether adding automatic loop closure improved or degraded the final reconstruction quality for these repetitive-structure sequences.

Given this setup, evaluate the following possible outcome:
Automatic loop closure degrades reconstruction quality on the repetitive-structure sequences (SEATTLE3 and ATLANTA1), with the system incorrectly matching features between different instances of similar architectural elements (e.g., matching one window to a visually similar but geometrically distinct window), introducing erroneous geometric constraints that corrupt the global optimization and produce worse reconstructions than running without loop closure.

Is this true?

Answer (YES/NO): YES